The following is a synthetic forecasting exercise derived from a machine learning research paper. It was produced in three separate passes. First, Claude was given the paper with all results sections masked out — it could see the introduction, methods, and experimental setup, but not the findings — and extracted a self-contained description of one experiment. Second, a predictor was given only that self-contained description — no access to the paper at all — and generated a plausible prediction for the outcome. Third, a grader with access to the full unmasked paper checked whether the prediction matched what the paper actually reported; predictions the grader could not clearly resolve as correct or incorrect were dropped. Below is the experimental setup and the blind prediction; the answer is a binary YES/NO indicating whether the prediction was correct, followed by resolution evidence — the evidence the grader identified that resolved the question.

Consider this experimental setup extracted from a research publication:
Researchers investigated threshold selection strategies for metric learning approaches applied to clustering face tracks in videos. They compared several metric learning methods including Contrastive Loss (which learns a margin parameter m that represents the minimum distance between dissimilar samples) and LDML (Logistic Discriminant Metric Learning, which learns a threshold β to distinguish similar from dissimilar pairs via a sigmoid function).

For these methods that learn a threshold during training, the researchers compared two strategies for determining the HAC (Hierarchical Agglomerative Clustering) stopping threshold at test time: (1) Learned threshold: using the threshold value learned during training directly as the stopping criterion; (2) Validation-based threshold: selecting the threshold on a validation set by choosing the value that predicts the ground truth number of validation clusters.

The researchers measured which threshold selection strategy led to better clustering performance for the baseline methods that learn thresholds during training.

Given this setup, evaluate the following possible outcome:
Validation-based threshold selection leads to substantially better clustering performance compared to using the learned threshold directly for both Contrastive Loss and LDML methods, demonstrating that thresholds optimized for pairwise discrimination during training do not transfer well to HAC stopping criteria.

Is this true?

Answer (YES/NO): NO